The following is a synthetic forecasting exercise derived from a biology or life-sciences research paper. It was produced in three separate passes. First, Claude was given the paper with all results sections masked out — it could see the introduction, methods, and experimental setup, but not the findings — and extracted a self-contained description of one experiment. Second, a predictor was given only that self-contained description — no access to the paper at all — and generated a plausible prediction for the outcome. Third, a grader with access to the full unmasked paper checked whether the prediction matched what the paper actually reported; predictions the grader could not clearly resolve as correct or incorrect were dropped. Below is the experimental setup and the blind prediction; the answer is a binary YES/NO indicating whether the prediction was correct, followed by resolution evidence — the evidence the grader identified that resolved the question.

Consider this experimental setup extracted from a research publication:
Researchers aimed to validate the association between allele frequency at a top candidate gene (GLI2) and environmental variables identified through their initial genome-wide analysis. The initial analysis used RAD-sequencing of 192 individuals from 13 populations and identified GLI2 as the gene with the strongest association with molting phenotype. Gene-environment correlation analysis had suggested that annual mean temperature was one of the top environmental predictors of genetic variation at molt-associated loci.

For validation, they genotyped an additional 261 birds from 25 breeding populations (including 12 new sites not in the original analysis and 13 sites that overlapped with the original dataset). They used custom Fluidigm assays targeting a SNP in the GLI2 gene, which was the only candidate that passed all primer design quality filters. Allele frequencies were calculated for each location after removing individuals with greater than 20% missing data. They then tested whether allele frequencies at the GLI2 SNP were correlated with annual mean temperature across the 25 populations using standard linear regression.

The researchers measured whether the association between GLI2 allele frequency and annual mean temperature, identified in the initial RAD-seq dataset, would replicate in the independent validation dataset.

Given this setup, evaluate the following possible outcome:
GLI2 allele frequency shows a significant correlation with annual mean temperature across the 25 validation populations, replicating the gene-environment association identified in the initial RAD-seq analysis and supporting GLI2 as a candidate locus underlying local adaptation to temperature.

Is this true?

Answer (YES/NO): YES